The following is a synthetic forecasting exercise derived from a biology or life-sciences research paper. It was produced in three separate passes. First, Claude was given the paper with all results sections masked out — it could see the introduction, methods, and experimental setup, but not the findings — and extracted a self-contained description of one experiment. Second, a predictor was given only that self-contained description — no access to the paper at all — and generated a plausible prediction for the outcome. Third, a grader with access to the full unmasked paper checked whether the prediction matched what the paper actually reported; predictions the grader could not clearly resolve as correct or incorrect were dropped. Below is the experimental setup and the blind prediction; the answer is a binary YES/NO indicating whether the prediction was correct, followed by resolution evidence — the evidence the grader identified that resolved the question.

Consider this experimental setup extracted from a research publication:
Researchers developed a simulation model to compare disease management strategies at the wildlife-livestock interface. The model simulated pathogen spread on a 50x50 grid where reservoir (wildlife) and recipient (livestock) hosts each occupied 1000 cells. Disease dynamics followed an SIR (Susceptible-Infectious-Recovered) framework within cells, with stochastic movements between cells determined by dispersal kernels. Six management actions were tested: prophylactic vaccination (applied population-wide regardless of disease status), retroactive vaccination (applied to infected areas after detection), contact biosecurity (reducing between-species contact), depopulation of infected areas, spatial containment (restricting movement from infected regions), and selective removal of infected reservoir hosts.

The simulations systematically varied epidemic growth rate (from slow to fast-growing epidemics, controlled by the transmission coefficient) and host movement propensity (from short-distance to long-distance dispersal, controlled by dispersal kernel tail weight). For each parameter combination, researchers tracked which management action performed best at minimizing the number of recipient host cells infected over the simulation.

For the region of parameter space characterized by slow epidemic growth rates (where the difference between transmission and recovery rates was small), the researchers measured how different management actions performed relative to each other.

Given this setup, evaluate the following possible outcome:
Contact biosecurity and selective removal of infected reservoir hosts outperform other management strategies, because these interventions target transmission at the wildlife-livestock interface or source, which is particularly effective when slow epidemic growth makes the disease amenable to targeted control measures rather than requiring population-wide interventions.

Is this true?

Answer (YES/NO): NO